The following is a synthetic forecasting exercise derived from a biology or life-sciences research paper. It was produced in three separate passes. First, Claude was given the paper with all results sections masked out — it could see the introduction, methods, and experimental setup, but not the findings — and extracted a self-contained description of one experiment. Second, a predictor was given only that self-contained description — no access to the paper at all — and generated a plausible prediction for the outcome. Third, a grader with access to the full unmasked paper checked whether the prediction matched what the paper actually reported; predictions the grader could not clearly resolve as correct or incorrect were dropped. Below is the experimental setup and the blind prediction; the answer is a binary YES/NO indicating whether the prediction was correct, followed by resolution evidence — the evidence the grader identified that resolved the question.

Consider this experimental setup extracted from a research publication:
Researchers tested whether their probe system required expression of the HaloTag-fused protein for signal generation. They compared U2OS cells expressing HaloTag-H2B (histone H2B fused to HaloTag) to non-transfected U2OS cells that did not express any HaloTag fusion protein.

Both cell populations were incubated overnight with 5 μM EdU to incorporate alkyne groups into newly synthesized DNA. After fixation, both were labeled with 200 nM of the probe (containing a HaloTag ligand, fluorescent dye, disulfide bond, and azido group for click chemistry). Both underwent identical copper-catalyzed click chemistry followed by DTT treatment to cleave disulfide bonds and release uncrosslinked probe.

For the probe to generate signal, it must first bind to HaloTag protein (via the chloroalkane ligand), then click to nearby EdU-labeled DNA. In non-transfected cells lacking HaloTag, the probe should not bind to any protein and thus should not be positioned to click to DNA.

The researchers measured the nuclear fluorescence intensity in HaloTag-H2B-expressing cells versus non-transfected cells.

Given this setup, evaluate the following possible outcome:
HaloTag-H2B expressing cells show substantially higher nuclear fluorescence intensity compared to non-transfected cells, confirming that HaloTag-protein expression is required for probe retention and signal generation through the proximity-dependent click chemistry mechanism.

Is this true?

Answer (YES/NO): YES